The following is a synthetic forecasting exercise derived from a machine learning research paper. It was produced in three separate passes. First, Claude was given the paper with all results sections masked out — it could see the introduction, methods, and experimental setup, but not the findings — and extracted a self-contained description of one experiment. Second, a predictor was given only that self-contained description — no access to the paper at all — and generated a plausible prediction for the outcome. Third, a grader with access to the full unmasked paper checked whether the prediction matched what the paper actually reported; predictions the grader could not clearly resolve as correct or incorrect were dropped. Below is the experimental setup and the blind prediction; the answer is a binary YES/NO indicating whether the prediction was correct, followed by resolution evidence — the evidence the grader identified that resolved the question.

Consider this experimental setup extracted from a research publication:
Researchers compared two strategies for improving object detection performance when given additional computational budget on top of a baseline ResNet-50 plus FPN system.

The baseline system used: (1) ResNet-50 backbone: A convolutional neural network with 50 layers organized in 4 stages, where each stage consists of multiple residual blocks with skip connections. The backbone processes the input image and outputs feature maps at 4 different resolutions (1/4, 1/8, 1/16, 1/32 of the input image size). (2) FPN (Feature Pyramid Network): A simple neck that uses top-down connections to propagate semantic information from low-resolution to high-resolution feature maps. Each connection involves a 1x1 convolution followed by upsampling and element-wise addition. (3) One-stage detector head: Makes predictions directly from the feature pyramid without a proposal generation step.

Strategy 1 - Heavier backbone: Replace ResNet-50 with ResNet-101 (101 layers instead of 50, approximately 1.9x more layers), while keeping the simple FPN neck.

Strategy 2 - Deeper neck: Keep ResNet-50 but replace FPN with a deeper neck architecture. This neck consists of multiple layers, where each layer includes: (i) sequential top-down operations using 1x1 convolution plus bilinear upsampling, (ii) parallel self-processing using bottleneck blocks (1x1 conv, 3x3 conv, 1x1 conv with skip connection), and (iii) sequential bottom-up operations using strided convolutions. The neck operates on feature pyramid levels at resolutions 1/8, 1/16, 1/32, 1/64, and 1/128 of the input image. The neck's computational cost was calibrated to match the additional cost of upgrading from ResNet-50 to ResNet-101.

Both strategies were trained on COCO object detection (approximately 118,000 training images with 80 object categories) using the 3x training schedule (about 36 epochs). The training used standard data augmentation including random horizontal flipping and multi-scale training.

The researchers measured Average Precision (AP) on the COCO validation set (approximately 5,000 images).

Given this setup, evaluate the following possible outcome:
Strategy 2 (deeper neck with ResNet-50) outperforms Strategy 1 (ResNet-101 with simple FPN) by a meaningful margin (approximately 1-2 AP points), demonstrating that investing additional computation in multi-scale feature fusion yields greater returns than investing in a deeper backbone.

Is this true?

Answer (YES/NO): YES